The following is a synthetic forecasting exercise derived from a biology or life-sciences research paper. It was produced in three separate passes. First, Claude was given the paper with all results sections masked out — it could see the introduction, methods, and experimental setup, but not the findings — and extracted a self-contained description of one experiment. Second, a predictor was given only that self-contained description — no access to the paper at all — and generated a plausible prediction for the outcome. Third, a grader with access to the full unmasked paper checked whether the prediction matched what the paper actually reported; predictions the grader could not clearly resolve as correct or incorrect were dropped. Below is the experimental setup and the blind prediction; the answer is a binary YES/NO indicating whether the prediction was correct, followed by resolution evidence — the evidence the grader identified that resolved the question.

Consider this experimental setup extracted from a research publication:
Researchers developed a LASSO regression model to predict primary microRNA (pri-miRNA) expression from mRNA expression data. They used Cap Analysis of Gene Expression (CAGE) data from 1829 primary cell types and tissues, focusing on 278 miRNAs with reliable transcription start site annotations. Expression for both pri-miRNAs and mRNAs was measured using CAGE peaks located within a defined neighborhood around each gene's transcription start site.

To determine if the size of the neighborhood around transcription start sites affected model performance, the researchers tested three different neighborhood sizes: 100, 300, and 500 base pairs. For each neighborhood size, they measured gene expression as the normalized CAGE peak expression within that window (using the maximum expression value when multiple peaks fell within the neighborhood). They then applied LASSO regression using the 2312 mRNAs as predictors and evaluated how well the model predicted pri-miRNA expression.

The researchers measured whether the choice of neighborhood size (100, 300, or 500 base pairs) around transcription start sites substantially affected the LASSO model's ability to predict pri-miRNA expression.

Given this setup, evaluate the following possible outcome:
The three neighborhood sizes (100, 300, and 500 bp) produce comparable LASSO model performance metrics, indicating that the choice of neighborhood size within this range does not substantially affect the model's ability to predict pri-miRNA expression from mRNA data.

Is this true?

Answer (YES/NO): YES